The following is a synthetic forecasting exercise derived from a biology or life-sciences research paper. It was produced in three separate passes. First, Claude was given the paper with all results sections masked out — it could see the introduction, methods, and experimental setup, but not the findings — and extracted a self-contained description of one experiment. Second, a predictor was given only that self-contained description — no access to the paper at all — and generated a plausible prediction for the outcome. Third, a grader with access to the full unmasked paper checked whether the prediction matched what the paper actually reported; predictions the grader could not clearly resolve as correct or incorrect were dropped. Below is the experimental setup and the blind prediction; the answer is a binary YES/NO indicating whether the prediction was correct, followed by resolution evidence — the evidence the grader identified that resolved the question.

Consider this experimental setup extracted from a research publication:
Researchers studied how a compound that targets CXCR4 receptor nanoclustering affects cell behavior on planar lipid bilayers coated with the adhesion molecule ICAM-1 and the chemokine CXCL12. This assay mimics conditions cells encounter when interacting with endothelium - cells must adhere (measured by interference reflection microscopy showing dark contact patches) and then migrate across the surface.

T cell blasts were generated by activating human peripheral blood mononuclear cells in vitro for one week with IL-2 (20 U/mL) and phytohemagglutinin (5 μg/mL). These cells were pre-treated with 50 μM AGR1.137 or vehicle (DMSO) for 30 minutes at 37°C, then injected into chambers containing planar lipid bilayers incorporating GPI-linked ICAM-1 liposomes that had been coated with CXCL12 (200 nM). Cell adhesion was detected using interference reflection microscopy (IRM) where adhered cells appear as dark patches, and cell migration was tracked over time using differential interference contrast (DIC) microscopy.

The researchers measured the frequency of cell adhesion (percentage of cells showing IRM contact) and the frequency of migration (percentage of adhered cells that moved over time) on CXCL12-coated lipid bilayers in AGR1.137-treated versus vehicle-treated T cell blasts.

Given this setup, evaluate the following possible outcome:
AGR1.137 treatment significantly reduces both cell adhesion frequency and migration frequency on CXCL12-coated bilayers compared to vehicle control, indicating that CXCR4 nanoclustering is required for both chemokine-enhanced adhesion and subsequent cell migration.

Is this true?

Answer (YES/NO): YES